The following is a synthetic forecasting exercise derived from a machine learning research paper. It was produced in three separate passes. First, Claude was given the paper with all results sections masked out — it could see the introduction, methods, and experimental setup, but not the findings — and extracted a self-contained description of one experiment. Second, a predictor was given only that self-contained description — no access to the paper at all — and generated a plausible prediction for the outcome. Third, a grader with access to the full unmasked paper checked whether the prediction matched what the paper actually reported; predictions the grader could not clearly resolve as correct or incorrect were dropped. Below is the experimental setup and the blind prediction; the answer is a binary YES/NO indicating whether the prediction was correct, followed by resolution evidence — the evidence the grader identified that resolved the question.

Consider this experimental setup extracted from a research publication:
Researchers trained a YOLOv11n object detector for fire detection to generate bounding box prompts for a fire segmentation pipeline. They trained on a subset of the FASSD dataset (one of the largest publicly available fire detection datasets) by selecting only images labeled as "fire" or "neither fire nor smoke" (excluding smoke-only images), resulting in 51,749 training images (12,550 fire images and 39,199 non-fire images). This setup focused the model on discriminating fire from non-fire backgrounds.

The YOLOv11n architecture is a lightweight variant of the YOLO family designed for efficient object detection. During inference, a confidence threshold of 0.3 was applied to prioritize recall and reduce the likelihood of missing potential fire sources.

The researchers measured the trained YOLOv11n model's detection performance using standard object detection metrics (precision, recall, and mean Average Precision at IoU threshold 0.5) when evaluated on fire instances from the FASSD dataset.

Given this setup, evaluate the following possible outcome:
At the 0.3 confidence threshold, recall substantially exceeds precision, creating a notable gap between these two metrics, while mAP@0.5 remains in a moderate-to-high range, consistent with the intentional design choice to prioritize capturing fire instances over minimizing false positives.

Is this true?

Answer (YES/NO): NO